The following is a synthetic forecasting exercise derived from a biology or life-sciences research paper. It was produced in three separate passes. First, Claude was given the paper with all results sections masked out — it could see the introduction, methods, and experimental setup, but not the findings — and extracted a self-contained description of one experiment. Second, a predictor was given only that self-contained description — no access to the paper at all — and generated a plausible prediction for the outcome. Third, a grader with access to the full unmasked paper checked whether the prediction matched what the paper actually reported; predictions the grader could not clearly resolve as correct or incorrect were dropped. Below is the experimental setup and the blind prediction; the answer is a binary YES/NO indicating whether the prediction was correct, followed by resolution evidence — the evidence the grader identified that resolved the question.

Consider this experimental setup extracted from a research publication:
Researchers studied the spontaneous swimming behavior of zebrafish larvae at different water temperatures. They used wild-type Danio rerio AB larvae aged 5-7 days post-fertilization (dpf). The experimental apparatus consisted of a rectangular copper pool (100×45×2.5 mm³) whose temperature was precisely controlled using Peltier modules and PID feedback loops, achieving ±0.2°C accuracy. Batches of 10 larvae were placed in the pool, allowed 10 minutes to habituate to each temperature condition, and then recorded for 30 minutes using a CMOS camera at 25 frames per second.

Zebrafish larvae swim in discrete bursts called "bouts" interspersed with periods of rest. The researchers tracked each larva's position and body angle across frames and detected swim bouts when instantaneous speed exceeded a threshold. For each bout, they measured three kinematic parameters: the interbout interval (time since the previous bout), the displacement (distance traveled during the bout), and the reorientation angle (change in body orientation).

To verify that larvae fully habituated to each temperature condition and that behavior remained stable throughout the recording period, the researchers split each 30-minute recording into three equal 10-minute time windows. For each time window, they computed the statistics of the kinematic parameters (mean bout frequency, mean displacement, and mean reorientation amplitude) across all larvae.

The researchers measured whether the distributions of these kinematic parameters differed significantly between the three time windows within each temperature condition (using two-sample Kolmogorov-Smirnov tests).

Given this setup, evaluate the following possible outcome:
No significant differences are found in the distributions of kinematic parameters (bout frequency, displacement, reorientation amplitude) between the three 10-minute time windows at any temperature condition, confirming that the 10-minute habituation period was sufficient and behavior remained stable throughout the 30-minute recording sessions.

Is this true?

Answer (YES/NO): YES